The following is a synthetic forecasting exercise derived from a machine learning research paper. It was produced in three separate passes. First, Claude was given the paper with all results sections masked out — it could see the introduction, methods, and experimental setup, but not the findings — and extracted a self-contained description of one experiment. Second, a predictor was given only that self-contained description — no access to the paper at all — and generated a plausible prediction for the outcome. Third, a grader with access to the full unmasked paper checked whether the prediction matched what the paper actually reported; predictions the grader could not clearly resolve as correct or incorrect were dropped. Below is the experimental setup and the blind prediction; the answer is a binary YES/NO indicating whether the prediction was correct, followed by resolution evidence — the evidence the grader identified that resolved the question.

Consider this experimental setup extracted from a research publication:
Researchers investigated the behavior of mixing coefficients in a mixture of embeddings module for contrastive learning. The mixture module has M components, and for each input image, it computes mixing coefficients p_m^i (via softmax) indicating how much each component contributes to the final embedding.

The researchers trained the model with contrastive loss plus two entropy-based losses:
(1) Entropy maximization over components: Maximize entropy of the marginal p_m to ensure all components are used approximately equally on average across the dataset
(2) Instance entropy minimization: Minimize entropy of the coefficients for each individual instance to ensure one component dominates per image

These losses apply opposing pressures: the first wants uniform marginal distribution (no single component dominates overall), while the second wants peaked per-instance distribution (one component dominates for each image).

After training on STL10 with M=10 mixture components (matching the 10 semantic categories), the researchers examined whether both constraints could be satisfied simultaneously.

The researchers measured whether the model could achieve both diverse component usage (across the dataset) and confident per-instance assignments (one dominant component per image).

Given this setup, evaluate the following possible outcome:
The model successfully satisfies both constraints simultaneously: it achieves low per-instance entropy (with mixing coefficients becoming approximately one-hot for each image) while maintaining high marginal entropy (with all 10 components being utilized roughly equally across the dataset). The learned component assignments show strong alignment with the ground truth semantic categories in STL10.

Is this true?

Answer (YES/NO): YES